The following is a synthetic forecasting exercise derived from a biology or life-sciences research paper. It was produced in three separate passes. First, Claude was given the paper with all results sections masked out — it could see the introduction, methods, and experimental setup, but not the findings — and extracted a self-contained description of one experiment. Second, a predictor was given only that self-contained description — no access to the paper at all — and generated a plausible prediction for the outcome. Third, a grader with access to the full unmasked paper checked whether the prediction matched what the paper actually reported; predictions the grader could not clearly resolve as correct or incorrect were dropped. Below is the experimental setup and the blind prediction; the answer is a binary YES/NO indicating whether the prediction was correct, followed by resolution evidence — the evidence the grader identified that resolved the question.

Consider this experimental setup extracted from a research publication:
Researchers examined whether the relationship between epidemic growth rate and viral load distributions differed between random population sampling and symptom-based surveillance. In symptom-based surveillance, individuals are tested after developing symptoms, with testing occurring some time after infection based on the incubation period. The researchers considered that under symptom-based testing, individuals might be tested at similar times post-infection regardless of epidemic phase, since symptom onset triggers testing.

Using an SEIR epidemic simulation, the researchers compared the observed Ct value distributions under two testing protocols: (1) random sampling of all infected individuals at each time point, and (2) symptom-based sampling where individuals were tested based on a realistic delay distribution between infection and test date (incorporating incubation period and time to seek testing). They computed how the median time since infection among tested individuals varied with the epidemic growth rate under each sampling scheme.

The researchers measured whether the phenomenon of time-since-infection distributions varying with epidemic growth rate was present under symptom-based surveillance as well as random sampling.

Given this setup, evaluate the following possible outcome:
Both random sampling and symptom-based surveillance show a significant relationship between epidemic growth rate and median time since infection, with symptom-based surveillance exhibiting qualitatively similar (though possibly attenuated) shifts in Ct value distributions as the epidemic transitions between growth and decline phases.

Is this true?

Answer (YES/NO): YES